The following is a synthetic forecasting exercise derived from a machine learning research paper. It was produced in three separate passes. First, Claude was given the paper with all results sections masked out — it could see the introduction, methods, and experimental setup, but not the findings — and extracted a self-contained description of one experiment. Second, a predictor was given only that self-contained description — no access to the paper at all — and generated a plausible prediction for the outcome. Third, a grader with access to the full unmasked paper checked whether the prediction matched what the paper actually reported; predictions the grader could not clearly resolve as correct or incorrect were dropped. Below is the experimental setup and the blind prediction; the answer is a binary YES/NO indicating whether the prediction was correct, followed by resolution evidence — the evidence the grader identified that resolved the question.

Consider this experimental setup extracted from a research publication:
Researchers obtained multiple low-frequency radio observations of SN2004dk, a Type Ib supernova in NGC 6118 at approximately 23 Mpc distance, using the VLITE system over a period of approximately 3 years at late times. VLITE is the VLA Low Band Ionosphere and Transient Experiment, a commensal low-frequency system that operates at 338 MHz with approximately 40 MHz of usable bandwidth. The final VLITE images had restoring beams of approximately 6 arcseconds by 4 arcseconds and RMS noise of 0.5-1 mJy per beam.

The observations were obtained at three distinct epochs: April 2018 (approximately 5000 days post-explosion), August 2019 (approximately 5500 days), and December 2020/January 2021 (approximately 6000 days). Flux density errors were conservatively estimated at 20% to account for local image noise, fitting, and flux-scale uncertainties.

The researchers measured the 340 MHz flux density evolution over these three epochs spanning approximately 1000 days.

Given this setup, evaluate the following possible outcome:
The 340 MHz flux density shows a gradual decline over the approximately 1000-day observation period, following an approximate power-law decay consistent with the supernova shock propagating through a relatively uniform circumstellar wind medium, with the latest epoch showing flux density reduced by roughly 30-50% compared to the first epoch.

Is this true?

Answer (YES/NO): NO